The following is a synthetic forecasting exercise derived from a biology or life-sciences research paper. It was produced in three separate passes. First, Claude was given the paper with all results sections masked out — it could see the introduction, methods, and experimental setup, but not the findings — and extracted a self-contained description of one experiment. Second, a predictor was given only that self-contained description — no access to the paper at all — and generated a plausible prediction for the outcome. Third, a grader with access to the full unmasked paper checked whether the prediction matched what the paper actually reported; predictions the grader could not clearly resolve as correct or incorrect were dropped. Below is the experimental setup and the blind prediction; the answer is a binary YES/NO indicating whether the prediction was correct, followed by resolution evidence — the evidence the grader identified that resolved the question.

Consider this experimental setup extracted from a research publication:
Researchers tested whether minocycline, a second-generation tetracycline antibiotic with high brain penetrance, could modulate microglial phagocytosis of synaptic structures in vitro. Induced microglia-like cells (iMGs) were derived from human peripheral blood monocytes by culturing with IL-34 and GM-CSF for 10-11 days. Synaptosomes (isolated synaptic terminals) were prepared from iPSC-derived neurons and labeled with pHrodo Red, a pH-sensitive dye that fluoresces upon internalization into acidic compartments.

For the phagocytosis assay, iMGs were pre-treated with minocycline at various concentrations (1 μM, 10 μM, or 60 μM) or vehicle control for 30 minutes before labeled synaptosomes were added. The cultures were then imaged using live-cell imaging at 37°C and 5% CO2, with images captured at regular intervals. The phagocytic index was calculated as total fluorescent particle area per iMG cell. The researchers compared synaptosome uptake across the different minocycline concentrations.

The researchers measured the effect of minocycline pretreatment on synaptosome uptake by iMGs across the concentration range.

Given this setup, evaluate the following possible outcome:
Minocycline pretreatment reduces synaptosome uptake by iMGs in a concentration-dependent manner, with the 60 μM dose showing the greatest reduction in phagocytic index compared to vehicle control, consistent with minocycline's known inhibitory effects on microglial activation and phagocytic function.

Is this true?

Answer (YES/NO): YES